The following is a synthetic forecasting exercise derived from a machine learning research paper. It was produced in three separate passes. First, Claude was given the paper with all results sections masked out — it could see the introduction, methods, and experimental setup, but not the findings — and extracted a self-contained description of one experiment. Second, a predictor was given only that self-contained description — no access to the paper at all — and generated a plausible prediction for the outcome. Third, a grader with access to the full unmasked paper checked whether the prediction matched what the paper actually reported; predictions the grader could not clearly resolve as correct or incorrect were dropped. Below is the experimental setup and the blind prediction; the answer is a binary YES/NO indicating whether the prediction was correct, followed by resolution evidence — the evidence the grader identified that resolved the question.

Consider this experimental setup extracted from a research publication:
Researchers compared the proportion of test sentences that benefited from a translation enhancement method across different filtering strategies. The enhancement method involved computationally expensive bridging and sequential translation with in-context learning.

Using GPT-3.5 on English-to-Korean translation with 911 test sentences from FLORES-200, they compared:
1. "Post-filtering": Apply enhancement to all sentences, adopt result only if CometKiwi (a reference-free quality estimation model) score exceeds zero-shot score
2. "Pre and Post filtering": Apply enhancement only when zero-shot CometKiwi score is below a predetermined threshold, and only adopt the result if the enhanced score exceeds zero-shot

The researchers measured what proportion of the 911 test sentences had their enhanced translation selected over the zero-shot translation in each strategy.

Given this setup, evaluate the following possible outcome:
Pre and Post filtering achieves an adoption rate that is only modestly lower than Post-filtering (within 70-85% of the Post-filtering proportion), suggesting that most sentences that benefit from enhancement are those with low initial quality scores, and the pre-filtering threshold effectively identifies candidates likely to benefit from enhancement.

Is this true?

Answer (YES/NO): NO